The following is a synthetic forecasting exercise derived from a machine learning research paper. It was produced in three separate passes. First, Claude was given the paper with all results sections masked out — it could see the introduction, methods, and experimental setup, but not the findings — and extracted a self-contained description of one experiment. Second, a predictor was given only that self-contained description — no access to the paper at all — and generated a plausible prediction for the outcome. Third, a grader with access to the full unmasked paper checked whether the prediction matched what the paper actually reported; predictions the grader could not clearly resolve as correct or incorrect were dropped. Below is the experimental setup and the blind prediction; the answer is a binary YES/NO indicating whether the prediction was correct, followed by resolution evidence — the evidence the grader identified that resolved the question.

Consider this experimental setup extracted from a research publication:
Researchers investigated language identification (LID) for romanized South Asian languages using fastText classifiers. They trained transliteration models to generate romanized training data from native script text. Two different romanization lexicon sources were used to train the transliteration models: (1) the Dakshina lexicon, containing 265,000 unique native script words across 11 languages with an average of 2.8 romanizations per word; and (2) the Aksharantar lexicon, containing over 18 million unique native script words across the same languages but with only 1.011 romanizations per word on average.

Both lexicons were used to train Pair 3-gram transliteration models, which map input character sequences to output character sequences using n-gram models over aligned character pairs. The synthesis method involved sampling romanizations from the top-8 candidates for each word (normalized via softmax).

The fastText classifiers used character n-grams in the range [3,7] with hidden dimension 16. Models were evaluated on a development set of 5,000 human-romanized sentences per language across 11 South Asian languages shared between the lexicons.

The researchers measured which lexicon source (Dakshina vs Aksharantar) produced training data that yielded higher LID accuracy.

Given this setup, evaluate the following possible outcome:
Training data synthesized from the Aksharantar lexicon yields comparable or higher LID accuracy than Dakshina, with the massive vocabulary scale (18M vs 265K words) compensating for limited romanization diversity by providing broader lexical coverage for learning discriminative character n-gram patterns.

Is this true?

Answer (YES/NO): NO